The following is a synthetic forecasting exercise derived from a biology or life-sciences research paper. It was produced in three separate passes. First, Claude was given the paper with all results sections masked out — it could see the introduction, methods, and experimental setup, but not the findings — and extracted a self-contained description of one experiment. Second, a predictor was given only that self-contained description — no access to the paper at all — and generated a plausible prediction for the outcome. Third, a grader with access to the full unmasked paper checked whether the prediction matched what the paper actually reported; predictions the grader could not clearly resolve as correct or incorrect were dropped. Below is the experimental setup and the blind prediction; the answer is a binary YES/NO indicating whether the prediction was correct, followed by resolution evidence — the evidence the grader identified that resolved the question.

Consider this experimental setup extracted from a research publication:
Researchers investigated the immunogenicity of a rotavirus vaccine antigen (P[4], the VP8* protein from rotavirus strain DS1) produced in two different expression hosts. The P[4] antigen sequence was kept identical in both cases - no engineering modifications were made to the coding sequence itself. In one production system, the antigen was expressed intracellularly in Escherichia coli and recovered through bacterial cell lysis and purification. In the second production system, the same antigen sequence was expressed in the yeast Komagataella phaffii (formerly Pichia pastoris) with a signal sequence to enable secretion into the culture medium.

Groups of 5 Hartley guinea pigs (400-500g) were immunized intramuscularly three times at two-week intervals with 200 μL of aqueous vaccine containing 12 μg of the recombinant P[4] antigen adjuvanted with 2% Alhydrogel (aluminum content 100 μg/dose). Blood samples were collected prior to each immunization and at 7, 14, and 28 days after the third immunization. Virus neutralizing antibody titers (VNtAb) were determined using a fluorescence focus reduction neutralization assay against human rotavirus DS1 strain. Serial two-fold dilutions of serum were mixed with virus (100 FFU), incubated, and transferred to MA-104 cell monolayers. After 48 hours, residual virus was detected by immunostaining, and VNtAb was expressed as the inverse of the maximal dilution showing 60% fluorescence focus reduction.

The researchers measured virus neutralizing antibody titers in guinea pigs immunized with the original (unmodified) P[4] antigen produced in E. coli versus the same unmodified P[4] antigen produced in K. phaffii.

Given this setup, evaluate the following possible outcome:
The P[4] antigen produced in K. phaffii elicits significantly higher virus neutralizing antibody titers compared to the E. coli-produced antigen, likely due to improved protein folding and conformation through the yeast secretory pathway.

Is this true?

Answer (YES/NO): NO